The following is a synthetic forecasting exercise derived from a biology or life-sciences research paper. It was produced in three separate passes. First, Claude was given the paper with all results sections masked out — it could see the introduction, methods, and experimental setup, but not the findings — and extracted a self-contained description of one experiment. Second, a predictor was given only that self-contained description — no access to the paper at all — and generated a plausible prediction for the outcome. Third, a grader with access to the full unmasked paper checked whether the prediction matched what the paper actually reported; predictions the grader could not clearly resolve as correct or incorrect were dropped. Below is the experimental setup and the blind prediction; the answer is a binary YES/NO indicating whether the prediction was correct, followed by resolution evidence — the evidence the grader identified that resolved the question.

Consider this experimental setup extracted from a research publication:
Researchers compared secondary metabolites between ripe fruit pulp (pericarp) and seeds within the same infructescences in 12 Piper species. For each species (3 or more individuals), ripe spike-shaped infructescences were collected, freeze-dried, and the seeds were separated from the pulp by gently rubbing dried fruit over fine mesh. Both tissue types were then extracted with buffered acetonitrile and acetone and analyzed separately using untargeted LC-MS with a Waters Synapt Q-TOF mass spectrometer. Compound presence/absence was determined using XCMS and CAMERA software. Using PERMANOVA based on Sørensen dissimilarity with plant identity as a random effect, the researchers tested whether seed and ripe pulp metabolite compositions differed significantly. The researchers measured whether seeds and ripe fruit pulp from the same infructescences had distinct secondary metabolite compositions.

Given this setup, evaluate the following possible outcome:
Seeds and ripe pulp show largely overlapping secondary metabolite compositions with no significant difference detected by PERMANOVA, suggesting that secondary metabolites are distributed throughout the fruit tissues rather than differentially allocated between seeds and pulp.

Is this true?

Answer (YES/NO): NO